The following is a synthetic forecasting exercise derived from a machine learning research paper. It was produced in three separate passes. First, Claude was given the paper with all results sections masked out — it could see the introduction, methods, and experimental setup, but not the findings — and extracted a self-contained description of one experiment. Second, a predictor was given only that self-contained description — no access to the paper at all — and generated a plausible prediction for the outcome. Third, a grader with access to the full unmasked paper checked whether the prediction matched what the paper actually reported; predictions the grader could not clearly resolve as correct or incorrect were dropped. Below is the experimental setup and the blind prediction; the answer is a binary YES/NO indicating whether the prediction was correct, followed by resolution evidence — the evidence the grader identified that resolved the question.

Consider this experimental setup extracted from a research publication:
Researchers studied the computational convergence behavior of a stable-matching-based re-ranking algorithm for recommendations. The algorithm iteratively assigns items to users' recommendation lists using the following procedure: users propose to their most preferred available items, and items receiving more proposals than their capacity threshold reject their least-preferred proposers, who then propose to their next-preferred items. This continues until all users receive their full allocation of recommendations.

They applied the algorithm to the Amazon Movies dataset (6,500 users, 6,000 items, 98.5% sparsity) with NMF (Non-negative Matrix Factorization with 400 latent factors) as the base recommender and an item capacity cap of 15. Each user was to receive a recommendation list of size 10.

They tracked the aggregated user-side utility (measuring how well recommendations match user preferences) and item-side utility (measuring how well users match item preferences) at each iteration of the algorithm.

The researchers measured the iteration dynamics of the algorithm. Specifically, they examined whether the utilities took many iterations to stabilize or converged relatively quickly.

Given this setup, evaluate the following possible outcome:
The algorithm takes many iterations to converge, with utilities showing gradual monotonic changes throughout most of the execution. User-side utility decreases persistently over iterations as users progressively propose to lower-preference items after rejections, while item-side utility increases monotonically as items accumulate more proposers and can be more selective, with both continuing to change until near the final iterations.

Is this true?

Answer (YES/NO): NO